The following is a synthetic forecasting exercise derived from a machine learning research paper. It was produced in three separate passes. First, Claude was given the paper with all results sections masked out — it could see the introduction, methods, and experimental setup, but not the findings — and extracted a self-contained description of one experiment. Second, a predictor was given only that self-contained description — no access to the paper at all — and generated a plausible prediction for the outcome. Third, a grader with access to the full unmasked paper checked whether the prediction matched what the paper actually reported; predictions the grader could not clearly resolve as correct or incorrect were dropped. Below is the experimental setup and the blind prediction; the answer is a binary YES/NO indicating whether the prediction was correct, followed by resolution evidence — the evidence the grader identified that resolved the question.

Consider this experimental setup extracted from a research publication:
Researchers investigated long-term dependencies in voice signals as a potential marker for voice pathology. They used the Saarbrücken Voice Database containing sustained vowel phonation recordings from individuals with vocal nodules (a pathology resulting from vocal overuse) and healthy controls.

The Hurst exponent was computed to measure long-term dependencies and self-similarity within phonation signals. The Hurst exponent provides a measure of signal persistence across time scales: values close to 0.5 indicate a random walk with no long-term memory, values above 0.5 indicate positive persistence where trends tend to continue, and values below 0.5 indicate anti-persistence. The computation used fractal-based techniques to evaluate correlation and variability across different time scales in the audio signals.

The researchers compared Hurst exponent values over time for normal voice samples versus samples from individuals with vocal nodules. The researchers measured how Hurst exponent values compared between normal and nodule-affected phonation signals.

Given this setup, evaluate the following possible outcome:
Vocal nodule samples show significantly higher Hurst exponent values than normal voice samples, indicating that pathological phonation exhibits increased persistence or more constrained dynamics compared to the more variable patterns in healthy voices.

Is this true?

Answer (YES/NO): NO